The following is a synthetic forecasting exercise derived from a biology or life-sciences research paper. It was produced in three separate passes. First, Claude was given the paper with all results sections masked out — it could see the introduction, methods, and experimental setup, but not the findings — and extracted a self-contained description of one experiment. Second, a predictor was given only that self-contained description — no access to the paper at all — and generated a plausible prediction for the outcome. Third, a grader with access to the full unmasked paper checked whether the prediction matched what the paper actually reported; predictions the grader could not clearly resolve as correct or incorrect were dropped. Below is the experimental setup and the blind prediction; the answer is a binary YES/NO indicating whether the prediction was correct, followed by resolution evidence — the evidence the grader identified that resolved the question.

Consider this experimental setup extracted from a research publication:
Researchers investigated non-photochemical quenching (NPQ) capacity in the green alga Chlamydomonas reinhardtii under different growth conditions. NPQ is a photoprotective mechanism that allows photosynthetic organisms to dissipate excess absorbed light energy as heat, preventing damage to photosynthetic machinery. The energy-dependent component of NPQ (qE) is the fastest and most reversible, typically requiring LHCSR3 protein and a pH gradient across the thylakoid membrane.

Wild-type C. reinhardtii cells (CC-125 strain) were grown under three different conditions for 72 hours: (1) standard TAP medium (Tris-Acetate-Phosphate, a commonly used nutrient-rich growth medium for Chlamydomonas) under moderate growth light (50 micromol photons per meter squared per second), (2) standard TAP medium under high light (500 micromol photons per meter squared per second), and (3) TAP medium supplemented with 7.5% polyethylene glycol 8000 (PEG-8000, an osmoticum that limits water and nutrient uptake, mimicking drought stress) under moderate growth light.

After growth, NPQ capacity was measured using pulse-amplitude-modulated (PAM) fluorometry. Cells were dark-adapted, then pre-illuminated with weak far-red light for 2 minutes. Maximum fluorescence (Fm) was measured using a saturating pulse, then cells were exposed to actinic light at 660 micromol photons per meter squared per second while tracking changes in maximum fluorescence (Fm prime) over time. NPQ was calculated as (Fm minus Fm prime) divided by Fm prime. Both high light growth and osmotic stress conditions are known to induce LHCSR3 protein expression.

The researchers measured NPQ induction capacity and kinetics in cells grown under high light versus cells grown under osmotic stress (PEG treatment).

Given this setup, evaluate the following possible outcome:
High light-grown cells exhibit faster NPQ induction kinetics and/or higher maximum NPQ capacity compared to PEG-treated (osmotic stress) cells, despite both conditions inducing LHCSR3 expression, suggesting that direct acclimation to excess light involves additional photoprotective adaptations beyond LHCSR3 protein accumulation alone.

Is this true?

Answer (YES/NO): YES